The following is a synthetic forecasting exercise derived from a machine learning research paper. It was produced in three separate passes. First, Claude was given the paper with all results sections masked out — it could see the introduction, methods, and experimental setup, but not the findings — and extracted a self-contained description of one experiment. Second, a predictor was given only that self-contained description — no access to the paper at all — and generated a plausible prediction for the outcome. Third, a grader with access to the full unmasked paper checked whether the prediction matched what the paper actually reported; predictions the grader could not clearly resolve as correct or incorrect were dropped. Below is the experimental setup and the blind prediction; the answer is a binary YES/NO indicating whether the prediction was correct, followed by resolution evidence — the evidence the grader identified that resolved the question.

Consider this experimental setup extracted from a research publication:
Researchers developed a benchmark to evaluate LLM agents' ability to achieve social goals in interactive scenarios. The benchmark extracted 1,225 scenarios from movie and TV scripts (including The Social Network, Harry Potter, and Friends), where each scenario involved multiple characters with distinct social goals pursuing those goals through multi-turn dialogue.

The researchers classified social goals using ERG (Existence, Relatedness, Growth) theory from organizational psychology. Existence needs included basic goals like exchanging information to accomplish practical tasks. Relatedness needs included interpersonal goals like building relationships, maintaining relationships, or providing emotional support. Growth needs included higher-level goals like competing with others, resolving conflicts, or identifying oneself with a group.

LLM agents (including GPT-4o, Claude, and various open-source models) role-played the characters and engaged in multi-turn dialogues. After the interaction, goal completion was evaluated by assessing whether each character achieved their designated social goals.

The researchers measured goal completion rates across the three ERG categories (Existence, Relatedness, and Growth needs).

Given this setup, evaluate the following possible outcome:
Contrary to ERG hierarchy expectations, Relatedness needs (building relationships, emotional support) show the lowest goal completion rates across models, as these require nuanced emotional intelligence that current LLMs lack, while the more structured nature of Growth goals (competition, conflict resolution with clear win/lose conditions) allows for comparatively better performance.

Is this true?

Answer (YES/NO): NO